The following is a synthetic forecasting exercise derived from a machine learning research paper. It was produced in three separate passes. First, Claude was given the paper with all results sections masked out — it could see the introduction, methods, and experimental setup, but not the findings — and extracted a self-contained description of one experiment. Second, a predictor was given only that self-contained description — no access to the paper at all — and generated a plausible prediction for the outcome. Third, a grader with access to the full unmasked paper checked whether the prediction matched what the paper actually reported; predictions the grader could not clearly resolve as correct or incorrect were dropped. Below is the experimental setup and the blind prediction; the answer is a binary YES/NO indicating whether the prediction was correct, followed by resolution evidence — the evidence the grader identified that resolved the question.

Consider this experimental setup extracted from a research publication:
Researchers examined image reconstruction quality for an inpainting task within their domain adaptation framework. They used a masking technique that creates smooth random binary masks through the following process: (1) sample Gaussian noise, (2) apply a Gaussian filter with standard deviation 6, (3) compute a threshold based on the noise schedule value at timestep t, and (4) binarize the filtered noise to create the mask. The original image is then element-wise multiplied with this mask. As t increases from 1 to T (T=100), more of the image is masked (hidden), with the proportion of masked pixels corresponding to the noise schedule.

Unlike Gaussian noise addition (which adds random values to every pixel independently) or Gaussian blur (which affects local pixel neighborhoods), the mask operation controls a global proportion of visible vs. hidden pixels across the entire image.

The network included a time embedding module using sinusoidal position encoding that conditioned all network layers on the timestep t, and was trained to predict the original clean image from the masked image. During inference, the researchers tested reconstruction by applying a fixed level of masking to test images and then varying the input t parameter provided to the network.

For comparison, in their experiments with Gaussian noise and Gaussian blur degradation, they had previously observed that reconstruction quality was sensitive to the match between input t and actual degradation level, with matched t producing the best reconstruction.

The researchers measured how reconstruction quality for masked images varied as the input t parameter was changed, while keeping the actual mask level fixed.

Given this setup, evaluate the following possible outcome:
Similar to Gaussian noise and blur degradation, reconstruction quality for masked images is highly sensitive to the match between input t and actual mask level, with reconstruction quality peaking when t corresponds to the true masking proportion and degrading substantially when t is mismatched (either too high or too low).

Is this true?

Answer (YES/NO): NO